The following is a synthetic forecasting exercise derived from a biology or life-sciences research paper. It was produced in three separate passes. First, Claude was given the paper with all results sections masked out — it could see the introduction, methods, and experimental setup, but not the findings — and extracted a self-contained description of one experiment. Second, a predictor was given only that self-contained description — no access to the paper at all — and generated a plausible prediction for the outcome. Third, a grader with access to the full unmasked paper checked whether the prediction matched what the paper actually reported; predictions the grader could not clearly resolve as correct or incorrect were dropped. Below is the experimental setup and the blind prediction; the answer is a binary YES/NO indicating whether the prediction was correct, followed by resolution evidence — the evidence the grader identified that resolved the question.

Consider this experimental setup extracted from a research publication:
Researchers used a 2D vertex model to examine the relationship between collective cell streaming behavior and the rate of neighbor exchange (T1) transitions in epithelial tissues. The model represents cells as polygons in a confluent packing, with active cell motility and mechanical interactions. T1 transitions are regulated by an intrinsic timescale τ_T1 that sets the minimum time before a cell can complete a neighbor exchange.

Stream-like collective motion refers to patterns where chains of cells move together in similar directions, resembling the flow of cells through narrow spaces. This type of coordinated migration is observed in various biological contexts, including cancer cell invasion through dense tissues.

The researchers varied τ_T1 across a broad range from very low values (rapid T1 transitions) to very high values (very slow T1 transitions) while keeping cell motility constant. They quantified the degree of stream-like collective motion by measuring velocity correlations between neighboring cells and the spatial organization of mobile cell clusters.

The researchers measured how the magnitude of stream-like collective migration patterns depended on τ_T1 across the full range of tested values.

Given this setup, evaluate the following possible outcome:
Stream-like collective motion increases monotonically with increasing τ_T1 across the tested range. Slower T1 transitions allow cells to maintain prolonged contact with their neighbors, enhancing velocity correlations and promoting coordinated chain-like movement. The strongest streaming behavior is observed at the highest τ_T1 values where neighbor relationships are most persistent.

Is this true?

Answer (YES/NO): NO